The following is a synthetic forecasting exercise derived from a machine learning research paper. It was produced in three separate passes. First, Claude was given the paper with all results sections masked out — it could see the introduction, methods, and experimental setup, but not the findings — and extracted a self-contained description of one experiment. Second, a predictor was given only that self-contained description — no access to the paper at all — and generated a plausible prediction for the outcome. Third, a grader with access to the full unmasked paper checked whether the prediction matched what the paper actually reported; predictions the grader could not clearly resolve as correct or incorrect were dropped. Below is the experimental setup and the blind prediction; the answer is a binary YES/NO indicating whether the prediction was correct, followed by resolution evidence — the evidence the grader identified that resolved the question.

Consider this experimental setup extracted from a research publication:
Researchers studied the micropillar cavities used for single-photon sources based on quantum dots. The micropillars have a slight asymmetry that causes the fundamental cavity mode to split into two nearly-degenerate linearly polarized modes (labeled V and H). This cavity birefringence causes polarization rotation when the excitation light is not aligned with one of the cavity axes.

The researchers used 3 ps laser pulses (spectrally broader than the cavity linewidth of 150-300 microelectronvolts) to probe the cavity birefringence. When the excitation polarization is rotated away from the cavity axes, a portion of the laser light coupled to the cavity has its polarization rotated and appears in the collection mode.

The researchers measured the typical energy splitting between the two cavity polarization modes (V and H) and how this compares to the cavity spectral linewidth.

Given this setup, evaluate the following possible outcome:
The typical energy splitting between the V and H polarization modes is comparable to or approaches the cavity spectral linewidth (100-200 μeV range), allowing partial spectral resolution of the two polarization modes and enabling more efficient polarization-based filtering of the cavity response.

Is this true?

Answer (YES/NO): NO